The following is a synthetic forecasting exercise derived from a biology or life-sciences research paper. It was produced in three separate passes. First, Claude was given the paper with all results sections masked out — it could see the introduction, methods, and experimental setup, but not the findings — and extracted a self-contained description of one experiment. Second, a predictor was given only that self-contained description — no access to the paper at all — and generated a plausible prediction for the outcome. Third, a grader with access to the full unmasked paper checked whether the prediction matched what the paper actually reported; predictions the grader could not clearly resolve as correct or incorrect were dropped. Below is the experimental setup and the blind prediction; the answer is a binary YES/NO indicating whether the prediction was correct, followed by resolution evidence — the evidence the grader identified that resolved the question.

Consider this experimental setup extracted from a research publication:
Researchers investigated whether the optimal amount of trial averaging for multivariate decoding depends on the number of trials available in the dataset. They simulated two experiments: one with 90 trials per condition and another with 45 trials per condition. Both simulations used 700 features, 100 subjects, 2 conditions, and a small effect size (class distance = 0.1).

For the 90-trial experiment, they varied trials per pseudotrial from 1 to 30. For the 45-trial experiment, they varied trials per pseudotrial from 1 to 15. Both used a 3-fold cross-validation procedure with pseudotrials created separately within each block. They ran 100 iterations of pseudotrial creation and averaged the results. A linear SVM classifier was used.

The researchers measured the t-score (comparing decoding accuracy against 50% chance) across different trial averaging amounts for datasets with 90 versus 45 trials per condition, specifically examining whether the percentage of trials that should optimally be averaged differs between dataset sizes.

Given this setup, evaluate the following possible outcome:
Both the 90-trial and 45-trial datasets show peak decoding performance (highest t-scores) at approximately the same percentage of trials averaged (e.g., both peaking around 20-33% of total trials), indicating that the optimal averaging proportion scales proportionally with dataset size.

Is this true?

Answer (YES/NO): NO